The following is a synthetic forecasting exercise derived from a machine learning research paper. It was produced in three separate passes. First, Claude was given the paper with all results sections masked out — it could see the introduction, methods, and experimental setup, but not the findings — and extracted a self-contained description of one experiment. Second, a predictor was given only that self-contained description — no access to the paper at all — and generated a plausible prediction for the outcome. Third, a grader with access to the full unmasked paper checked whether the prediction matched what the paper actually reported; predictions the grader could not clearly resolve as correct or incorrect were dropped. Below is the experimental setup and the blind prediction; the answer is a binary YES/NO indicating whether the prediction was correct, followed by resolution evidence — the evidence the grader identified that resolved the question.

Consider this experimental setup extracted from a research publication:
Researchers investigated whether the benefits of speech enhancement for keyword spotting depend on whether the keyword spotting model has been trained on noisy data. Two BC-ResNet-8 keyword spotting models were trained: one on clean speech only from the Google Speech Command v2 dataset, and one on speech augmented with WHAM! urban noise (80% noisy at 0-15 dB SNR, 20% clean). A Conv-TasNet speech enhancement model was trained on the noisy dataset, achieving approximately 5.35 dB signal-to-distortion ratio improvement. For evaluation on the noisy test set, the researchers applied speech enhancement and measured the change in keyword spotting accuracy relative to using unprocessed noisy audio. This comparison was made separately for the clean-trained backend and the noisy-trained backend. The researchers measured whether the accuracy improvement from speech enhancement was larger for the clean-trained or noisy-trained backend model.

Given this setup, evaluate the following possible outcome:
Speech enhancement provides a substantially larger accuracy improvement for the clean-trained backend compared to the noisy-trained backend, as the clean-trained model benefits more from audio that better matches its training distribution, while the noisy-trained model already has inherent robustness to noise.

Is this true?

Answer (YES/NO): YES